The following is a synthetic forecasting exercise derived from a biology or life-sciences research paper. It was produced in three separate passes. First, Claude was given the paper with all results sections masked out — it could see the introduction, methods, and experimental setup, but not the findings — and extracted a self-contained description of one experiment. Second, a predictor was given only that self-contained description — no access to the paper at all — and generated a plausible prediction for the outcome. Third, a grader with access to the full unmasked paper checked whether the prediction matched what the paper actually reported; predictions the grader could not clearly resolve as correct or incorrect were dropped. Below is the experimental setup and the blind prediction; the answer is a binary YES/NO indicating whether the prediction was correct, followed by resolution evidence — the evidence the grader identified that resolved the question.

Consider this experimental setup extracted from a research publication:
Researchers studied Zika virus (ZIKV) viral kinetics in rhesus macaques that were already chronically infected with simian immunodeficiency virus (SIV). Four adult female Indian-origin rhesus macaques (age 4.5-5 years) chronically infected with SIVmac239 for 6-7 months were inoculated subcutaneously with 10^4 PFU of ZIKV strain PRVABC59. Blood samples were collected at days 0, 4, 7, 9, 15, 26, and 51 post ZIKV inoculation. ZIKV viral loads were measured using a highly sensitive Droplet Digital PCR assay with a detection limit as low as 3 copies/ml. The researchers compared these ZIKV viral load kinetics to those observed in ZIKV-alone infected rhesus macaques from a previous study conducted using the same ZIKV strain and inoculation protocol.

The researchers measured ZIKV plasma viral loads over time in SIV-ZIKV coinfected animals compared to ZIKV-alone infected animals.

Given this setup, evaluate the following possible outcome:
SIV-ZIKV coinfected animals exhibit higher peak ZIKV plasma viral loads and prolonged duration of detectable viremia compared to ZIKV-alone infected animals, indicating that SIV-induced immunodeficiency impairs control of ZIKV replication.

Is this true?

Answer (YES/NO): NO